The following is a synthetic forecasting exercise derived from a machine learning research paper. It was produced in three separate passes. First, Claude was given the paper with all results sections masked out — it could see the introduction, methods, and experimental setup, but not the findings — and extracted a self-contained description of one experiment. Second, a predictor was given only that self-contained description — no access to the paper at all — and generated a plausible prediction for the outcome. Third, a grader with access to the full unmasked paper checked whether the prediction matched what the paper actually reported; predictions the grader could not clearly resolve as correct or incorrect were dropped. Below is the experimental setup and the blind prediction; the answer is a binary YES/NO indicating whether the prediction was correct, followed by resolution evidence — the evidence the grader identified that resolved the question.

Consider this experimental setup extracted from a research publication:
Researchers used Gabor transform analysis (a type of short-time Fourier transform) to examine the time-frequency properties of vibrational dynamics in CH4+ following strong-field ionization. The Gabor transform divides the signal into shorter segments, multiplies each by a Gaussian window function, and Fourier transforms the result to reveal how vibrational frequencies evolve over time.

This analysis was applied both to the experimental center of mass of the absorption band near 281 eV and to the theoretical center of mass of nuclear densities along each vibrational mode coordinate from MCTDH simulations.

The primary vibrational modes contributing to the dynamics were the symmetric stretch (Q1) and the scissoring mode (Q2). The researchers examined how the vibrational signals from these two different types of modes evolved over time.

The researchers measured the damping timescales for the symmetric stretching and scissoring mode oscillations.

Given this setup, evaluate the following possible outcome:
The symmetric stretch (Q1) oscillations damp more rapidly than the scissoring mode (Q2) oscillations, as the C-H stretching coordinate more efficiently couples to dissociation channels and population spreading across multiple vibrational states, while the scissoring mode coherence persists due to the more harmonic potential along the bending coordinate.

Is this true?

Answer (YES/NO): YES